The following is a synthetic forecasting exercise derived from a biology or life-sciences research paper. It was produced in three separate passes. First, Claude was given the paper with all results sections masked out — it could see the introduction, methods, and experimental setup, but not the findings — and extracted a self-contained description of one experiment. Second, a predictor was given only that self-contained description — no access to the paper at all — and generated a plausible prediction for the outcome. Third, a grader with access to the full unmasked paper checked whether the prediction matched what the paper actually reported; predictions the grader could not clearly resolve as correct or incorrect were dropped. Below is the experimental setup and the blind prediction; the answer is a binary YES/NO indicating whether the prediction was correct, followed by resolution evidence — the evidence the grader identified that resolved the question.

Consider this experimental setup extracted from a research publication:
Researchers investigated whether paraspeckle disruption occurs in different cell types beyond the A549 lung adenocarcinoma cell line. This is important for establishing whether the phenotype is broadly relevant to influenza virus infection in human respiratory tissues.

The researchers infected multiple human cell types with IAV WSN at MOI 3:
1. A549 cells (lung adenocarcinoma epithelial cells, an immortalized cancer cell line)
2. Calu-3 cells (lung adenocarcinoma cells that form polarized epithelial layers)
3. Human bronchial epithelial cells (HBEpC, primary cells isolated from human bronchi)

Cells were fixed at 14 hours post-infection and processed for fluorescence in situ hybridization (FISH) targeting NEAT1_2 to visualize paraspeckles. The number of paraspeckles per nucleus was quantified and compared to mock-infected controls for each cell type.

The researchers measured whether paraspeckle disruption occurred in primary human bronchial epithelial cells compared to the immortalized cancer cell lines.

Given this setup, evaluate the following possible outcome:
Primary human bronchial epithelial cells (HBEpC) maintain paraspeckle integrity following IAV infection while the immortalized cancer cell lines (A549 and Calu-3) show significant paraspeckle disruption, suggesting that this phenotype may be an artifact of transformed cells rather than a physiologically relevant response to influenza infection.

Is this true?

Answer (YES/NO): NO